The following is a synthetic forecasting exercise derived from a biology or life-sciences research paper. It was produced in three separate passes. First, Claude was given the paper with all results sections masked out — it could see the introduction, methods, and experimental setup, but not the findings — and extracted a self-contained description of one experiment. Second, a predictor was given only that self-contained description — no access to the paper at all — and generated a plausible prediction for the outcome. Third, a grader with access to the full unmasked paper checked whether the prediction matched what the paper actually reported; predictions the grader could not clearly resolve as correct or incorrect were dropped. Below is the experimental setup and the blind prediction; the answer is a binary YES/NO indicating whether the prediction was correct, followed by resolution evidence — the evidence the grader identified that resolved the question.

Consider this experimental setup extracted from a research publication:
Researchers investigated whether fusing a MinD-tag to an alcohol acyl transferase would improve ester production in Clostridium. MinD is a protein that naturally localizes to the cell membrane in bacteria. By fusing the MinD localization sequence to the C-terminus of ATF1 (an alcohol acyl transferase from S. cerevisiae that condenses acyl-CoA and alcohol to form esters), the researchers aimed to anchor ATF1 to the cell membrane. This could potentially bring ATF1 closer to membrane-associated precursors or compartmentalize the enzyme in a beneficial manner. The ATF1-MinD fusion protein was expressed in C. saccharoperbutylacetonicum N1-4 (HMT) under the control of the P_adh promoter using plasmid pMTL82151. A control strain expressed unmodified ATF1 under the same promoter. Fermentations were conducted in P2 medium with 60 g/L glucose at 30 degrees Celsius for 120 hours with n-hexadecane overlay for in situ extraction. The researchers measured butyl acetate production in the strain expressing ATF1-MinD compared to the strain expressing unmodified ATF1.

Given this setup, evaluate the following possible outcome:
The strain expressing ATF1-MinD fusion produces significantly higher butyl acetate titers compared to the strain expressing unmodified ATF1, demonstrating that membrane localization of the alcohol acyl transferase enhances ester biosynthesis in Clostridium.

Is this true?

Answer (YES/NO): YES